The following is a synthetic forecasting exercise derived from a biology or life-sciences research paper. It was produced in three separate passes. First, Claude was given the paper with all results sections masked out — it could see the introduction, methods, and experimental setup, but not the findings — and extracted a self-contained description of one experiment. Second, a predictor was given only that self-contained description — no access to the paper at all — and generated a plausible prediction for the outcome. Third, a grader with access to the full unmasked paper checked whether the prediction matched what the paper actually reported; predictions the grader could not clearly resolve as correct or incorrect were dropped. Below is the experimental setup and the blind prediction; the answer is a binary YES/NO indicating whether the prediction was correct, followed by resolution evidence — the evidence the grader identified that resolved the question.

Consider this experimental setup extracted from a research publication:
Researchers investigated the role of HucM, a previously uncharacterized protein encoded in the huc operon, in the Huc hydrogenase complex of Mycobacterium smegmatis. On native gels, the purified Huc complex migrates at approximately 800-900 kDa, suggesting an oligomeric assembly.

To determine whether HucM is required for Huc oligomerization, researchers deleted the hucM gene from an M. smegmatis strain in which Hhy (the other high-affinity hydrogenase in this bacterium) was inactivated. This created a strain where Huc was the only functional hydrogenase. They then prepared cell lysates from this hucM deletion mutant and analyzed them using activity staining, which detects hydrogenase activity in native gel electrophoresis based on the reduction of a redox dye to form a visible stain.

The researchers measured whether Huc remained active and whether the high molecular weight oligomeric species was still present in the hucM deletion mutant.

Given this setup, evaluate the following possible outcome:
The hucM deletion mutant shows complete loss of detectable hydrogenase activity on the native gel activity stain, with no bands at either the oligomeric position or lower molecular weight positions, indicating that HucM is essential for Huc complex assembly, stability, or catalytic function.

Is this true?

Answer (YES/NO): NO